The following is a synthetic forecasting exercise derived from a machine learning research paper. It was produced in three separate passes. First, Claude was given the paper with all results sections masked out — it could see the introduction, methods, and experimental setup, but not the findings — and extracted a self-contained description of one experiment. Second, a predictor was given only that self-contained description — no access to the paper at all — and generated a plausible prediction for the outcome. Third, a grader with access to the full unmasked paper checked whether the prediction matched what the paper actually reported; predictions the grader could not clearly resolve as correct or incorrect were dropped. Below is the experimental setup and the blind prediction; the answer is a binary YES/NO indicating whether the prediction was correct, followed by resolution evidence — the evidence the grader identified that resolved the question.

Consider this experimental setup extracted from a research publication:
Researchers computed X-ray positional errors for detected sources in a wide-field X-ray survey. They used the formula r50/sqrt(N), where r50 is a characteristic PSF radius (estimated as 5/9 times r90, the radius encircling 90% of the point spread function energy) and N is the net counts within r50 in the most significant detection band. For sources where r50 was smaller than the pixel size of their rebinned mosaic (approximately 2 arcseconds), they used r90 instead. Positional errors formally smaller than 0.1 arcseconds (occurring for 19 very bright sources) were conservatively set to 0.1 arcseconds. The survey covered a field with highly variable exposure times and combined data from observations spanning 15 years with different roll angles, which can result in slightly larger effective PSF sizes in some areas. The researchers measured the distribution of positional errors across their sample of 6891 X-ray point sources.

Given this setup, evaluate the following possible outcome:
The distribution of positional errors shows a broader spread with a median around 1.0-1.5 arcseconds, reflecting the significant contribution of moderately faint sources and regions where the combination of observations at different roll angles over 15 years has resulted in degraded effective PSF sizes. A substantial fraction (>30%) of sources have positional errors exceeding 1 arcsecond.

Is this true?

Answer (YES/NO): NO